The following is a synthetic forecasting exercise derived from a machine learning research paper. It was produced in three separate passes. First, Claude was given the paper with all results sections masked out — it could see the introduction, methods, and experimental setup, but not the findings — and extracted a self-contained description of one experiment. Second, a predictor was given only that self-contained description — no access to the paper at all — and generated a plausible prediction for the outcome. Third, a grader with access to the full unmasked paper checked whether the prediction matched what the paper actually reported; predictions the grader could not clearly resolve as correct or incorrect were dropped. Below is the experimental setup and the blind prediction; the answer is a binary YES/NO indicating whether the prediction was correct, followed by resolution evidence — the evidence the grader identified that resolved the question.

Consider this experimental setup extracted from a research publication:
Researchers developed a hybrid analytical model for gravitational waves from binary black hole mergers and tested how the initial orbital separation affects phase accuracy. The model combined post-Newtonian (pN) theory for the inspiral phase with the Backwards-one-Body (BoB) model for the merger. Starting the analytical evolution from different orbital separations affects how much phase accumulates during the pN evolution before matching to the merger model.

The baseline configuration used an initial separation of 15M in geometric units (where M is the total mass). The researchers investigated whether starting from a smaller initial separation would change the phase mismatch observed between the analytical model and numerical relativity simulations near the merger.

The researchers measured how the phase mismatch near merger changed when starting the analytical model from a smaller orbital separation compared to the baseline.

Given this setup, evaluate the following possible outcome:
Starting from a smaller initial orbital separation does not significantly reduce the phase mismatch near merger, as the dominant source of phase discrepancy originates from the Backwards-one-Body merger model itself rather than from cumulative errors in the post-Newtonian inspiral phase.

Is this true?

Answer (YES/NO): NO